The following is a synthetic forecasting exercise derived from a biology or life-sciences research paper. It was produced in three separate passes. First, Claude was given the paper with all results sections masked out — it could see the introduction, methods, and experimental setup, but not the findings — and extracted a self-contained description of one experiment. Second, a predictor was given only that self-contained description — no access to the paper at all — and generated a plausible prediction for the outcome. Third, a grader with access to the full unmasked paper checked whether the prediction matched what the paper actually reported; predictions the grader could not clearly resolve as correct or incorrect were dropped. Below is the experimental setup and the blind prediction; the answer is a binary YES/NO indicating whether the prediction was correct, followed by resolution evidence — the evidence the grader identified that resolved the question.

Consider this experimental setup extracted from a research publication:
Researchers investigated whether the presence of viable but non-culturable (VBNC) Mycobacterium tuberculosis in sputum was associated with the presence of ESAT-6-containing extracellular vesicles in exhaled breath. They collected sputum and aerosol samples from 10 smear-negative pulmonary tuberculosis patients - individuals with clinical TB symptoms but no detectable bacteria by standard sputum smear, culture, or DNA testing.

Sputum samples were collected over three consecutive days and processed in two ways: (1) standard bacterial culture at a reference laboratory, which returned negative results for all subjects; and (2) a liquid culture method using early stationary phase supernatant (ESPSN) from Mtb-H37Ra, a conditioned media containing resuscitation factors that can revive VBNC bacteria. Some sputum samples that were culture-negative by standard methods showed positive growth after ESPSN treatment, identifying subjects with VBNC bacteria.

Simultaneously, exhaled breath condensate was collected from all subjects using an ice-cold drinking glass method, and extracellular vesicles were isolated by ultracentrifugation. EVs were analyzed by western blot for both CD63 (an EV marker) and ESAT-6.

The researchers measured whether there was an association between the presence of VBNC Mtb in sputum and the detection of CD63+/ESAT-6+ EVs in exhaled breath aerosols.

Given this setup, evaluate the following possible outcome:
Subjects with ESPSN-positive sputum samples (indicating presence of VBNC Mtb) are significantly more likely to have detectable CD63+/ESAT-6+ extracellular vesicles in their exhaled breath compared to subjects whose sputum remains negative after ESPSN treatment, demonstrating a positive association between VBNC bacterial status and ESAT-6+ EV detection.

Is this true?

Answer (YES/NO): YES